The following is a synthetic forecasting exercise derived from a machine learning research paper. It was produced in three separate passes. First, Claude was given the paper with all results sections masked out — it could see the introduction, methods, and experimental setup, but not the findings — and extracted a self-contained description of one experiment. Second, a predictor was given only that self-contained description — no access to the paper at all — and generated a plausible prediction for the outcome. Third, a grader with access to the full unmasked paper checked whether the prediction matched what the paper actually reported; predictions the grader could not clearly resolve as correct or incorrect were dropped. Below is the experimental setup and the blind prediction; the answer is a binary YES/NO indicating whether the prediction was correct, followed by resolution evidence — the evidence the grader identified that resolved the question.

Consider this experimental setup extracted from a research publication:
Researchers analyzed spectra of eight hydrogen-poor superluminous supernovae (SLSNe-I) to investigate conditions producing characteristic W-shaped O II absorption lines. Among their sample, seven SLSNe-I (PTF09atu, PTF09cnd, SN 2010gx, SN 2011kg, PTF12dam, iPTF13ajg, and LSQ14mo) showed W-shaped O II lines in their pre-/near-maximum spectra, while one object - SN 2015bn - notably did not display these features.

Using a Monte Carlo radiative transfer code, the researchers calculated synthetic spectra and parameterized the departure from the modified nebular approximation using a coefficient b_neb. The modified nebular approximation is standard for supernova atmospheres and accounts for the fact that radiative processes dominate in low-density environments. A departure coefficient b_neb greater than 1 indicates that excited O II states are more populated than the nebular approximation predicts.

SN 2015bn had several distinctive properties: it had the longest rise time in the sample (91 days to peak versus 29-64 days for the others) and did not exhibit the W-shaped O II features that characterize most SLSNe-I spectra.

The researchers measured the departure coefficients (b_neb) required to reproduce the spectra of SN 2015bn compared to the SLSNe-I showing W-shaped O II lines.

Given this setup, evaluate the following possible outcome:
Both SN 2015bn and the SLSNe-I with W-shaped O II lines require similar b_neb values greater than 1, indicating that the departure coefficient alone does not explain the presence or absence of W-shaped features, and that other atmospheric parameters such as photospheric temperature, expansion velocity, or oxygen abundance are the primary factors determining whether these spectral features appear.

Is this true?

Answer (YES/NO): NO